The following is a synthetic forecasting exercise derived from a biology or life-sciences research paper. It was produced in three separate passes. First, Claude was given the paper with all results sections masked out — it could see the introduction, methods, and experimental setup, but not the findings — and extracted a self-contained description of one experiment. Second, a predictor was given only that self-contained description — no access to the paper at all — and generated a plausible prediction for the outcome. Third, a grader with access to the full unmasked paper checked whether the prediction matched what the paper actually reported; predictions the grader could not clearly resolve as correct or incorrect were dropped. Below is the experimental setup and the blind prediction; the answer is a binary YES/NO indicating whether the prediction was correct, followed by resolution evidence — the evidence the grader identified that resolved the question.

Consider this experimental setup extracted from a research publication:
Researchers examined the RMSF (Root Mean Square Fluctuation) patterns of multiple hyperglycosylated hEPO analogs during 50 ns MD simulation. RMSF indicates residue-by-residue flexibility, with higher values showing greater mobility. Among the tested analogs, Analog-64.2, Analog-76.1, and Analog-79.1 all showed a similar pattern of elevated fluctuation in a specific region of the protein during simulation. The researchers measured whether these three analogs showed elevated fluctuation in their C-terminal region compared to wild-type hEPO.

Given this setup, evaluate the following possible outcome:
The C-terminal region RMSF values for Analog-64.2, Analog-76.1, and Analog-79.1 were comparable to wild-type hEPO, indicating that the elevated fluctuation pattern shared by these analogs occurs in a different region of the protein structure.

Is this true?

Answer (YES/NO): NO